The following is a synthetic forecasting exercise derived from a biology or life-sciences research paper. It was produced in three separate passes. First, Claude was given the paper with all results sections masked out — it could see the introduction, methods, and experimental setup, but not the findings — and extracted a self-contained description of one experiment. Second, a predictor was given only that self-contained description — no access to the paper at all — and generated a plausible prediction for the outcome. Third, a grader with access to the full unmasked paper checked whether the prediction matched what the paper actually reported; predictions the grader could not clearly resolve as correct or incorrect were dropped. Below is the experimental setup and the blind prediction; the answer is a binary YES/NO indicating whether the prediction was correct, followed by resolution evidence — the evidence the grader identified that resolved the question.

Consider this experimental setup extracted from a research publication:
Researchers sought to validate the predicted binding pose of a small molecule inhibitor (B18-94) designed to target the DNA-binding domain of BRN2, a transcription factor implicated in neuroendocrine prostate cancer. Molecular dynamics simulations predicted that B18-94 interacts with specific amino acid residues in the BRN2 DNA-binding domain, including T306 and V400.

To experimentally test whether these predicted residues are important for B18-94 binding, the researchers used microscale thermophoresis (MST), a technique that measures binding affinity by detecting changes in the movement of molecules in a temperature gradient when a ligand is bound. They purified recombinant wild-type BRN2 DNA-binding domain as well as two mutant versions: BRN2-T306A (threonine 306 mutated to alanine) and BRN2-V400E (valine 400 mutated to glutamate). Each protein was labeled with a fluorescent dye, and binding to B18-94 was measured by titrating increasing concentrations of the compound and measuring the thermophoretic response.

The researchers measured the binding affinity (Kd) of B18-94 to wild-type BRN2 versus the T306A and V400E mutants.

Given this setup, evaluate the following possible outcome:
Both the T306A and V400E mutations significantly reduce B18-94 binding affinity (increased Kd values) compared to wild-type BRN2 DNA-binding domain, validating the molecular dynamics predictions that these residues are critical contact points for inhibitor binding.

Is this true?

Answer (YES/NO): YES